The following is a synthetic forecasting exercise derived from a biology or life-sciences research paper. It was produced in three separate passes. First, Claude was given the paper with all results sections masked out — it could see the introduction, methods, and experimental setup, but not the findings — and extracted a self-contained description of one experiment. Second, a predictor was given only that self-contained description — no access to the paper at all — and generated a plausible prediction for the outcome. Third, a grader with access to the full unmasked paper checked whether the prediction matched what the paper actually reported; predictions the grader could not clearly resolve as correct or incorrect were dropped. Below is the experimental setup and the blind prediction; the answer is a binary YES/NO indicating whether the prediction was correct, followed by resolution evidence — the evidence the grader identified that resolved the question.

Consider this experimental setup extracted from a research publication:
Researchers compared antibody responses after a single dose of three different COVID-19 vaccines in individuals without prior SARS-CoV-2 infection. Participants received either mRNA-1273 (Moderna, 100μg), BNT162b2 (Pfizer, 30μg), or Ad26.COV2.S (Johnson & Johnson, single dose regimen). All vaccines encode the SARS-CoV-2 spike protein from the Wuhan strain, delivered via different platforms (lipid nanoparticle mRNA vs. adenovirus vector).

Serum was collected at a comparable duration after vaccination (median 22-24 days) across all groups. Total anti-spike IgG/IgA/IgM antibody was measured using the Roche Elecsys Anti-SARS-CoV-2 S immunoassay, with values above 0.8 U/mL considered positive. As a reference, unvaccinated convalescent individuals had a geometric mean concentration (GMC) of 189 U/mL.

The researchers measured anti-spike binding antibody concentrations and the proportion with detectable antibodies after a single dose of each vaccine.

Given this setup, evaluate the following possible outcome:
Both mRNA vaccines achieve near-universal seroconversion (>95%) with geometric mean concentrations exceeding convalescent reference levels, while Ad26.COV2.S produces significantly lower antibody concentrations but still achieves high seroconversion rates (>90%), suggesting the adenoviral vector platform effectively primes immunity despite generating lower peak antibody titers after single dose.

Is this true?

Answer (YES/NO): NO